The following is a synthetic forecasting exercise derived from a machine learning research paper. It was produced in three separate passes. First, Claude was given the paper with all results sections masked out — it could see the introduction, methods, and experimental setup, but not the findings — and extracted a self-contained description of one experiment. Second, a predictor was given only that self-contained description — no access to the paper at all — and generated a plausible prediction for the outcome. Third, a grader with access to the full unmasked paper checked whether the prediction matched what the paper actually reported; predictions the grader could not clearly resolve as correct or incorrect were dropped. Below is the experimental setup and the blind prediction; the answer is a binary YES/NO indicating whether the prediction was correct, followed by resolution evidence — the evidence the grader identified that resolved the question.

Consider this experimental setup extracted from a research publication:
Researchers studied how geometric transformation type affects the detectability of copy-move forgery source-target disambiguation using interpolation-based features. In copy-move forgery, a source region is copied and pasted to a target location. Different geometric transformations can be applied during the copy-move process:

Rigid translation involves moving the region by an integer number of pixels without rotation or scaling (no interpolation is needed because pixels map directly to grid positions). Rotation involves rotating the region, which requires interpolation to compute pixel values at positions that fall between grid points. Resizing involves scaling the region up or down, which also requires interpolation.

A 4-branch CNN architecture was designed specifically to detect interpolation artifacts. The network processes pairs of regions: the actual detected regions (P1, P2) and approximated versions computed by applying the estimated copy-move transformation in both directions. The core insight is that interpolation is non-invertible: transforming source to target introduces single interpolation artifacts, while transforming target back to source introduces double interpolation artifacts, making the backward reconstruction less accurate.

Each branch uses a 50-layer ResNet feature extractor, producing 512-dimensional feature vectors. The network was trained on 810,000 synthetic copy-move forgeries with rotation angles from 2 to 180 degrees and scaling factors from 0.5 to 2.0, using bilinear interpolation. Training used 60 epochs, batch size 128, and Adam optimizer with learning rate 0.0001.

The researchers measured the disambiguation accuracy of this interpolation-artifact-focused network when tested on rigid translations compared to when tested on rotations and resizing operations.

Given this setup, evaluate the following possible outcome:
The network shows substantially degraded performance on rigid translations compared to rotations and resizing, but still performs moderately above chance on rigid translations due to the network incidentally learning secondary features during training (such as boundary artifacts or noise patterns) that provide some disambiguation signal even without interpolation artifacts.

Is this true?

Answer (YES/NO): NO